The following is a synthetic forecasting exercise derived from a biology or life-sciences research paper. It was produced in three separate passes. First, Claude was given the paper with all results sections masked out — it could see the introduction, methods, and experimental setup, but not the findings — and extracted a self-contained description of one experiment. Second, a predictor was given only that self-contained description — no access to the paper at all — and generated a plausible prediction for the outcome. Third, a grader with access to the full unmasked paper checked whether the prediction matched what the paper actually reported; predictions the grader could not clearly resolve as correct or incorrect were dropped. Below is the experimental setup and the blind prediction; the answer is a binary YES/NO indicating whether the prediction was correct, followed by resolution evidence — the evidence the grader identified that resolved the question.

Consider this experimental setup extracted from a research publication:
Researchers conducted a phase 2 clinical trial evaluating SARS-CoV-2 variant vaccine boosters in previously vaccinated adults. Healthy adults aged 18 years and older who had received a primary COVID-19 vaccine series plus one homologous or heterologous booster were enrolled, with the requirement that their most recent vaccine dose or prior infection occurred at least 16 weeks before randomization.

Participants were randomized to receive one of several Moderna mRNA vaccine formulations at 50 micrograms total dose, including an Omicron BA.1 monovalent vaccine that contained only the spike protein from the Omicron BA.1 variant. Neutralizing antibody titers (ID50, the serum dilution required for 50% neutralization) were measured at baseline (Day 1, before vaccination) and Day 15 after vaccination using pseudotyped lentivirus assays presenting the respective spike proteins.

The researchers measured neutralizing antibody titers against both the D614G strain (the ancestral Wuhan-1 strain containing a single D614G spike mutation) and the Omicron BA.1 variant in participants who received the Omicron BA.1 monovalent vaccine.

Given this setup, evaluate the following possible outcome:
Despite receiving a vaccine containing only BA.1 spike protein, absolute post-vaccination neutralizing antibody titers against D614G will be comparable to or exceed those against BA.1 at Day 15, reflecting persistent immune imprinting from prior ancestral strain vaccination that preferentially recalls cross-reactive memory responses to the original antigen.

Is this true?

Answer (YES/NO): YES